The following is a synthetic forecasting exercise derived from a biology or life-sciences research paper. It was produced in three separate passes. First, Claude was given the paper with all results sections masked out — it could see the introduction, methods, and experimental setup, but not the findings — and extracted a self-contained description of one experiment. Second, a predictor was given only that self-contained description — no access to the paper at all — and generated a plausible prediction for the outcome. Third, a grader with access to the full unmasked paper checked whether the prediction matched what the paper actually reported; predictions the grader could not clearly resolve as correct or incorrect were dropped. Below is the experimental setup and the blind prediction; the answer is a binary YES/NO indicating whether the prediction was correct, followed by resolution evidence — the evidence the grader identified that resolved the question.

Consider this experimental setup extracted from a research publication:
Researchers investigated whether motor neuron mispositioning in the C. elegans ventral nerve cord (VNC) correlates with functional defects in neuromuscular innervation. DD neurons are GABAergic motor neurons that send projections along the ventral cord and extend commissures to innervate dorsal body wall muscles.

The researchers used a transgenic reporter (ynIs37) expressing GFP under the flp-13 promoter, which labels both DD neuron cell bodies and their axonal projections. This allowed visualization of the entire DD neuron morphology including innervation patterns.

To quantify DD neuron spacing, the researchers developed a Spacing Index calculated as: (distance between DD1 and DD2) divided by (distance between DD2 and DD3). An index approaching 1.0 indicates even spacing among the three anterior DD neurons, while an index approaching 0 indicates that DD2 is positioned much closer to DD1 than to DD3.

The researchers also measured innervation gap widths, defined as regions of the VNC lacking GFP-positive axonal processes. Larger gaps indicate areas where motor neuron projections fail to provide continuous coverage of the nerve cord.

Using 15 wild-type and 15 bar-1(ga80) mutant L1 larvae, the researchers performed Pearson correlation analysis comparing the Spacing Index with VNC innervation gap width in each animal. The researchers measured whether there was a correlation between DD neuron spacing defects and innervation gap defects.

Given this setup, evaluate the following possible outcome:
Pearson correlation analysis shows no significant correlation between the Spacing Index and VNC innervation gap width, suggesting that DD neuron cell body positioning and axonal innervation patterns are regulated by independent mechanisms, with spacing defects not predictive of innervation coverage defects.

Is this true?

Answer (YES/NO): NO